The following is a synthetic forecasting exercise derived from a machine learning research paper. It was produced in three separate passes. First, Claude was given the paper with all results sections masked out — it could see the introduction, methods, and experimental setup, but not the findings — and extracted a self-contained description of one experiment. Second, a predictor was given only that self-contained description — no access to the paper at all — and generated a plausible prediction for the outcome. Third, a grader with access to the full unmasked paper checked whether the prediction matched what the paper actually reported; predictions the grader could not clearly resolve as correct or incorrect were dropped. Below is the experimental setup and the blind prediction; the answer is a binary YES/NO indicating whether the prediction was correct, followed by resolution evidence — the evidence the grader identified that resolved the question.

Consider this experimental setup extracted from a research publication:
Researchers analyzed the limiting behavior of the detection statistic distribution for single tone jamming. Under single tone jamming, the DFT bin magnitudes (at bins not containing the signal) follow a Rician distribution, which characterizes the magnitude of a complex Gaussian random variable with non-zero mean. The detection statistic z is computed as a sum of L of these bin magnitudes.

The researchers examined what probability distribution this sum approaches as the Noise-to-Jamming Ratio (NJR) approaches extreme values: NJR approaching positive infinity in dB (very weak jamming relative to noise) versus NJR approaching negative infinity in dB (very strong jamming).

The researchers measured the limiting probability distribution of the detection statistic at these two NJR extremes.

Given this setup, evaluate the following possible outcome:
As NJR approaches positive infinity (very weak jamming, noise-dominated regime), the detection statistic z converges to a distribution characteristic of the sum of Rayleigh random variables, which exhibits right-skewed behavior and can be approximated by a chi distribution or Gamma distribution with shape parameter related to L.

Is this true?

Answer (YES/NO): YES